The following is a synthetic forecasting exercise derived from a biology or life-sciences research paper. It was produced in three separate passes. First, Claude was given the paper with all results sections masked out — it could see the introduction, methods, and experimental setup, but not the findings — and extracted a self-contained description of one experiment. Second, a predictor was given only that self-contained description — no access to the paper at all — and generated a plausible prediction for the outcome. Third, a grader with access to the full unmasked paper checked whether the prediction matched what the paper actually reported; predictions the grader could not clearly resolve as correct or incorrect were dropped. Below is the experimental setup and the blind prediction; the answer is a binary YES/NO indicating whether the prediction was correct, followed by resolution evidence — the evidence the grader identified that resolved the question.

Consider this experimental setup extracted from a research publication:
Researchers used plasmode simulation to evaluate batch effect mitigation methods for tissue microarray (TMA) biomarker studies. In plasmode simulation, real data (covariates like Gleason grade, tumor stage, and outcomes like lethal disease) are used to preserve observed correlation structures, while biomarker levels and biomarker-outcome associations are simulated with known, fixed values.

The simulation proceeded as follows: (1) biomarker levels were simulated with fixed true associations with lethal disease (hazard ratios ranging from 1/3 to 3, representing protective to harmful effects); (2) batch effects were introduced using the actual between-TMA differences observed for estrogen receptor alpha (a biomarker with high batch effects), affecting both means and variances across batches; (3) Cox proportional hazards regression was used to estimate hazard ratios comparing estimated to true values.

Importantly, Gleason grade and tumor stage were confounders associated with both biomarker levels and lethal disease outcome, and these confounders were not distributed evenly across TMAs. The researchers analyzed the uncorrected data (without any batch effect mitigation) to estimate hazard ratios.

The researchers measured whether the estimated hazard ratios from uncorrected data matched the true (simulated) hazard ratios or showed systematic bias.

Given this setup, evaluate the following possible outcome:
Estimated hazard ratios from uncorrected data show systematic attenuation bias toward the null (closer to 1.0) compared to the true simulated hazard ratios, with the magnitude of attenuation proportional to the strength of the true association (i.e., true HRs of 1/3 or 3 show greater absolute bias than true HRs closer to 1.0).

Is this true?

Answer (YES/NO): YES